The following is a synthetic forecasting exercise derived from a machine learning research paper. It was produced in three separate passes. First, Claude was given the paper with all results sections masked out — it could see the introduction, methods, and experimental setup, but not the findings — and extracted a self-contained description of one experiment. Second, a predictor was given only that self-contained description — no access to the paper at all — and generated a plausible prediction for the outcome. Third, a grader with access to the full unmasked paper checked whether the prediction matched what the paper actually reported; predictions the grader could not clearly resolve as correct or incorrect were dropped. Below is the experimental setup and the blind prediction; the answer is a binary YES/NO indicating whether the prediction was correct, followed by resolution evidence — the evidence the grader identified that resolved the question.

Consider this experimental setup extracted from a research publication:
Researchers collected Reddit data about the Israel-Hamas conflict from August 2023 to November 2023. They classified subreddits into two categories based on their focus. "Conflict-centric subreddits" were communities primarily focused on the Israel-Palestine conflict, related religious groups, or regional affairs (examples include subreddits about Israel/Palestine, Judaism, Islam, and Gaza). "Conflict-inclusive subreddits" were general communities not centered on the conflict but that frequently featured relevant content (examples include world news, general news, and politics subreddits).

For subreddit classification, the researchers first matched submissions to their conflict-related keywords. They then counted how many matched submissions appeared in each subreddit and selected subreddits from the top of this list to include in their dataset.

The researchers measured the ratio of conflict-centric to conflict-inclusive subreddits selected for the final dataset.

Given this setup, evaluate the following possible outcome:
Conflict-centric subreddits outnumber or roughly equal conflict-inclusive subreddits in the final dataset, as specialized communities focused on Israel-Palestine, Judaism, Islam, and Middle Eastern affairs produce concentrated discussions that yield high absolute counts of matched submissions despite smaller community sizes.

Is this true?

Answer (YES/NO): NO